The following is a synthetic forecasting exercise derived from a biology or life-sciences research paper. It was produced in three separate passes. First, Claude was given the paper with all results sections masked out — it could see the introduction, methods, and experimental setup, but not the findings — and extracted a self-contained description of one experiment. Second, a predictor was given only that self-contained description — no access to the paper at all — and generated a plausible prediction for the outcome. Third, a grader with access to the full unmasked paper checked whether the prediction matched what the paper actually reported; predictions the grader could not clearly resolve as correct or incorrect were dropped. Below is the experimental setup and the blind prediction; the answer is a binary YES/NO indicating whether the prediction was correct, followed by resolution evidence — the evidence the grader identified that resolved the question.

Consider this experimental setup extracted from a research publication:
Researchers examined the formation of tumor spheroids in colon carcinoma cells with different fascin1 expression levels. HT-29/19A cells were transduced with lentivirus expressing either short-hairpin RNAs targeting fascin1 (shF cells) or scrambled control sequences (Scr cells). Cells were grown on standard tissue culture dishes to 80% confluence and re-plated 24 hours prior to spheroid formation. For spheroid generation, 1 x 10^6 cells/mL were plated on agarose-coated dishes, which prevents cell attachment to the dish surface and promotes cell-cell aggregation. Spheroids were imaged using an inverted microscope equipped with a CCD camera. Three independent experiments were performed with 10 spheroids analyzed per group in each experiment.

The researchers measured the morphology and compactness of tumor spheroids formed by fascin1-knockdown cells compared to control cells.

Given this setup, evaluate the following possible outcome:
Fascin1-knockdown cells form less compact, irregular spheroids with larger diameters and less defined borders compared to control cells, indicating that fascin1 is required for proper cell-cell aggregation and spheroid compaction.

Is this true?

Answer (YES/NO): NO